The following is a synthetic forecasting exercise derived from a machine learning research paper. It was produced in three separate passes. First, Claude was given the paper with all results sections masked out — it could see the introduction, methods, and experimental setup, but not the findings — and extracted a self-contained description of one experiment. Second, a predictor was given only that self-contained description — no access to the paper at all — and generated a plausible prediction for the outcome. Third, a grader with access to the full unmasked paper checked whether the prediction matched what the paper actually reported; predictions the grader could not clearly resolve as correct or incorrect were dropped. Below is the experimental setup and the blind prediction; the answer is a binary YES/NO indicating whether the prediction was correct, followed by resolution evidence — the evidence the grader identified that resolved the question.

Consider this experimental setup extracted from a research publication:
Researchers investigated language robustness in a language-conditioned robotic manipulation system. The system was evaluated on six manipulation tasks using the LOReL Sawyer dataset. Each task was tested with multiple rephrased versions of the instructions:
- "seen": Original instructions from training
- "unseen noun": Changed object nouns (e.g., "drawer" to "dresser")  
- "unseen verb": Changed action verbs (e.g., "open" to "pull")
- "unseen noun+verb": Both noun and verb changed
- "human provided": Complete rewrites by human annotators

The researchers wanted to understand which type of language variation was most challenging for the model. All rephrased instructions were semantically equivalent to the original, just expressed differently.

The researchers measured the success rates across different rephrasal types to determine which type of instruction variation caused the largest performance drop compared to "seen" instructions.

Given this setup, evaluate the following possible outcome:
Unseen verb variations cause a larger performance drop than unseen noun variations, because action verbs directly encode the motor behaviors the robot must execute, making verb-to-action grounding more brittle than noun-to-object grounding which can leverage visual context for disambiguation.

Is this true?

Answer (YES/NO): NO